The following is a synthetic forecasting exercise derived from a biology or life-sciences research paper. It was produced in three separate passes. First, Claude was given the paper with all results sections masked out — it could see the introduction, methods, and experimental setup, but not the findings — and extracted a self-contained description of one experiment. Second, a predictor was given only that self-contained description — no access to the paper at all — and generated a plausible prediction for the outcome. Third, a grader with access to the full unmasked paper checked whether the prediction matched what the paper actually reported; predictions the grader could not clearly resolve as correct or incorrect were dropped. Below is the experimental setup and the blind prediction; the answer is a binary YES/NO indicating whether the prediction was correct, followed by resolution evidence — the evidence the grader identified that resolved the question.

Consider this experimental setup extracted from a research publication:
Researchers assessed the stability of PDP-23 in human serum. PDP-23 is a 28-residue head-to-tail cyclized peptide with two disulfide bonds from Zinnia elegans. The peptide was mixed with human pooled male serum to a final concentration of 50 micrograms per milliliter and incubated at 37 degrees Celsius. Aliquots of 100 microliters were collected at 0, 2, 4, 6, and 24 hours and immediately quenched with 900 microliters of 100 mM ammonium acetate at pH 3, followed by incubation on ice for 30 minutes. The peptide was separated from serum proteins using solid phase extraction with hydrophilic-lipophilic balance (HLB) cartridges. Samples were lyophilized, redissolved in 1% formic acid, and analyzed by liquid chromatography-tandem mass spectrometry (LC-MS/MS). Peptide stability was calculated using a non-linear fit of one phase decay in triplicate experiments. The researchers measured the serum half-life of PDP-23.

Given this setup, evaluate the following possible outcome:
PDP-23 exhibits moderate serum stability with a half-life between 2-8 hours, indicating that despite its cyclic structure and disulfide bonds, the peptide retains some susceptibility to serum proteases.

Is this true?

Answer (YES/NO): NO